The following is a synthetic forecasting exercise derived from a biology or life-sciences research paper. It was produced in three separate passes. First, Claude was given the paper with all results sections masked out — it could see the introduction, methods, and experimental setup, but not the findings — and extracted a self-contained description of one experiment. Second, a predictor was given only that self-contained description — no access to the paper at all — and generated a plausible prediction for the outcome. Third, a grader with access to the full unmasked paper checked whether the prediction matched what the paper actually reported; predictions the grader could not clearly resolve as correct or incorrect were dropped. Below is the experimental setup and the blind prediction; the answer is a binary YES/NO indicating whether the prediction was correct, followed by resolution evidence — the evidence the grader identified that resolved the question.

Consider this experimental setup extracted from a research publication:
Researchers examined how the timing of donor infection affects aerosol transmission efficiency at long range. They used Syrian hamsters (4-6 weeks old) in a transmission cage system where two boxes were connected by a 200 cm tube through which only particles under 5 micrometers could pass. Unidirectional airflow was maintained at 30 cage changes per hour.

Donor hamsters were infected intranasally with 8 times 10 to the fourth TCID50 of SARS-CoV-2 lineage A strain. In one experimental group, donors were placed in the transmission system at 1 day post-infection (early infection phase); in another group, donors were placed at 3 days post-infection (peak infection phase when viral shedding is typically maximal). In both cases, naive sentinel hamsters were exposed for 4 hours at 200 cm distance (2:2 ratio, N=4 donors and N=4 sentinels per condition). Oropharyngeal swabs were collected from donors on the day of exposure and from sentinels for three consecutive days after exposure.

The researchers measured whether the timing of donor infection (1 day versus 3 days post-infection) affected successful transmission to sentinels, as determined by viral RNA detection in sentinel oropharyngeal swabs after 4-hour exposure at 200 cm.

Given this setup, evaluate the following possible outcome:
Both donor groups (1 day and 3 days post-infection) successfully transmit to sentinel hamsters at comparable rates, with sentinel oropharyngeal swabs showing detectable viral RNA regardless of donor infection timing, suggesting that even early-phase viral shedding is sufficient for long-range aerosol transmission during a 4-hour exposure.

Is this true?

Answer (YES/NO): NO